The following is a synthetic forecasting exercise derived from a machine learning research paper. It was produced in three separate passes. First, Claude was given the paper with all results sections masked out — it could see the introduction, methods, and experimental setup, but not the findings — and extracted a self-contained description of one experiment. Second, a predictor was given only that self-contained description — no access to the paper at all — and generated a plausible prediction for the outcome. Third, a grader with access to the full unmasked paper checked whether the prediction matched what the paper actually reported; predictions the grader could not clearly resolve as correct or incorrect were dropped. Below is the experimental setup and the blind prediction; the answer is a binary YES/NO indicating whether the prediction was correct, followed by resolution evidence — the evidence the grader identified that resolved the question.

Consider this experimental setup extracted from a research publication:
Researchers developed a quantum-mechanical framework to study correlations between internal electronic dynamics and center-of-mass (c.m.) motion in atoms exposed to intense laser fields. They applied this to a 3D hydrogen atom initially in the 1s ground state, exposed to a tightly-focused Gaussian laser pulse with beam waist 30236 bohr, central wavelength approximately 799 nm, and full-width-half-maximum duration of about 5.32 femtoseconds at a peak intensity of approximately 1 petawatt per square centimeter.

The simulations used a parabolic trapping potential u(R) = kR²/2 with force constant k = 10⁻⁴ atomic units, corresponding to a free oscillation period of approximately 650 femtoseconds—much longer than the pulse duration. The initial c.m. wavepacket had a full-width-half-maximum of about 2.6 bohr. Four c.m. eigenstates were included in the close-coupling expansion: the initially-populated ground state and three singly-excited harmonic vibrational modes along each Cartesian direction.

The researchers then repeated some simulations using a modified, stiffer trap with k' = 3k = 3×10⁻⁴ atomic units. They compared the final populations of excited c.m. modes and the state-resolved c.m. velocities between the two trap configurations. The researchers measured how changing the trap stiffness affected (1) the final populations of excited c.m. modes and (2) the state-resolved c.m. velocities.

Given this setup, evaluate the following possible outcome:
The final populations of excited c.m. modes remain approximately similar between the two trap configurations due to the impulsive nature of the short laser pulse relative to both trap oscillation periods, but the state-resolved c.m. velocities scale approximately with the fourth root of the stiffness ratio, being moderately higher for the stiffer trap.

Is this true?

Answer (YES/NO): NO